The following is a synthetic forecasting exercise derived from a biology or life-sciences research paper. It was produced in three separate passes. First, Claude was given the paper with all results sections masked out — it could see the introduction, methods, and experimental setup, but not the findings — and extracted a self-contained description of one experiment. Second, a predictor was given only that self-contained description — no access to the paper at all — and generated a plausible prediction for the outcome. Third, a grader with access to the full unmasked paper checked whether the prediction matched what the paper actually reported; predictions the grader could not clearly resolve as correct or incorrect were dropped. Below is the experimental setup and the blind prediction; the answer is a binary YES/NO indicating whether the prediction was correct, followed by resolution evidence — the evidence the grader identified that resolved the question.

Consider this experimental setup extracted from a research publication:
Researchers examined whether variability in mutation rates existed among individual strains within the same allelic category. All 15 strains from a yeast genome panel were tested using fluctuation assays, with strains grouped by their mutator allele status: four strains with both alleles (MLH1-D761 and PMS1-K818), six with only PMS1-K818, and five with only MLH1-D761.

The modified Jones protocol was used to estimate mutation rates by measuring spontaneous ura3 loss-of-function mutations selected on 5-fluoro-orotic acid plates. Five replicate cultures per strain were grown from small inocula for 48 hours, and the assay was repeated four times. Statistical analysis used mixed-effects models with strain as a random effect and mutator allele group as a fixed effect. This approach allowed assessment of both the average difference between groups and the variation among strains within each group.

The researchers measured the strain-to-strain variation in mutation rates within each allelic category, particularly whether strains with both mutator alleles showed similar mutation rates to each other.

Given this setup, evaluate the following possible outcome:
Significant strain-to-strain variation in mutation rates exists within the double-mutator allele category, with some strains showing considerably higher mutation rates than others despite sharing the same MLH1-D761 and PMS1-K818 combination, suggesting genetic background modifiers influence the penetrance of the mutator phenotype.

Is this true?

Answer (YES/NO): NO